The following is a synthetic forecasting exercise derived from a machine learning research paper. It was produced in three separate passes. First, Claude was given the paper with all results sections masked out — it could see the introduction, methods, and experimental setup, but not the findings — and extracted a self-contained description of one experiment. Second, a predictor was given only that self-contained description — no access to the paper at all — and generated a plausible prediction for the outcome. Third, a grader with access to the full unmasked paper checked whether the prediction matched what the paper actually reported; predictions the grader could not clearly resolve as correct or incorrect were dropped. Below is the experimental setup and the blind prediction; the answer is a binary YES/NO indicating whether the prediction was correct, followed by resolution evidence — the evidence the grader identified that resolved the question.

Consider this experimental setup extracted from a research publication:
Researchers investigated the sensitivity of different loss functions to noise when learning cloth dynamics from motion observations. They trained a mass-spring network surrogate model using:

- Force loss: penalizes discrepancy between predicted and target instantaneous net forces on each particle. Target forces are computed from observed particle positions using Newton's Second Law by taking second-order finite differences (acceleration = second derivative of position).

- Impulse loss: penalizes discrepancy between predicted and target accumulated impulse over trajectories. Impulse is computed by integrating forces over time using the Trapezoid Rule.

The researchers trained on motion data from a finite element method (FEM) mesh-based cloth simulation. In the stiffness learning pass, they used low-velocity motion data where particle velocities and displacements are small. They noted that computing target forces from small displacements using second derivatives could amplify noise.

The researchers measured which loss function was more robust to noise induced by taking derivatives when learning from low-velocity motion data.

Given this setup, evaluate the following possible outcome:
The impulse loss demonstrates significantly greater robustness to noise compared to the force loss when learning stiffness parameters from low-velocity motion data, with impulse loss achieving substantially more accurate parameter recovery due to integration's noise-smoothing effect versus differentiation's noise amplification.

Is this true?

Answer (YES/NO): YES